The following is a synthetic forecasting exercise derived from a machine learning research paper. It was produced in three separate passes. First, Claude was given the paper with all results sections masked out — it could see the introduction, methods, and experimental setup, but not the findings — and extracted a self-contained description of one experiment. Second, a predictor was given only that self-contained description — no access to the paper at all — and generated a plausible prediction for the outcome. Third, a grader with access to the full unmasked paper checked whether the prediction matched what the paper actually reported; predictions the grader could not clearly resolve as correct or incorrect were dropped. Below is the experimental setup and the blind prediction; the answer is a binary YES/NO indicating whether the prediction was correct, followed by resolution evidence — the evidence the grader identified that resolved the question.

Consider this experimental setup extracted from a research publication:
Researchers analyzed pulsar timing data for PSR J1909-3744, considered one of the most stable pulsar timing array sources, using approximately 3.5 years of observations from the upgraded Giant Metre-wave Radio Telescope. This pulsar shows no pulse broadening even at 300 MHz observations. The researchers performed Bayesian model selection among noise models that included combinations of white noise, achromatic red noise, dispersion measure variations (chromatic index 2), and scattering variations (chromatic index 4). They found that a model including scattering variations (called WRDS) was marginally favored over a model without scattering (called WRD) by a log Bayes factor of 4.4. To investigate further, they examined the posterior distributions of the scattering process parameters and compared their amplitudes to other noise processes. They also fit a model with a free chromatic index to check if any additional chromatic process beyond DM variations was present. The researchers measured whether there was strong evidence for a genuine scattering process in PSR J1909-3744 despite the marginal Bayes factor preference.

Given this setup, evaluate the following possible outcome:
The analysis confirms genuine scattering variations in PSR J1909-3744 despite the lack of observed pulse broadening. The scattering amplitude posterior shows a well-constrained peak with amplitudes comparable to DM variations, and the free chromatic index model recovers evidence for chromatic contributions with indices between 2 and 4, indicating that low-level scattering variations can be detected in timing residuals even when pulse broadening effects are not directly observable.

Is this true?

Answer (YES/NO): NO